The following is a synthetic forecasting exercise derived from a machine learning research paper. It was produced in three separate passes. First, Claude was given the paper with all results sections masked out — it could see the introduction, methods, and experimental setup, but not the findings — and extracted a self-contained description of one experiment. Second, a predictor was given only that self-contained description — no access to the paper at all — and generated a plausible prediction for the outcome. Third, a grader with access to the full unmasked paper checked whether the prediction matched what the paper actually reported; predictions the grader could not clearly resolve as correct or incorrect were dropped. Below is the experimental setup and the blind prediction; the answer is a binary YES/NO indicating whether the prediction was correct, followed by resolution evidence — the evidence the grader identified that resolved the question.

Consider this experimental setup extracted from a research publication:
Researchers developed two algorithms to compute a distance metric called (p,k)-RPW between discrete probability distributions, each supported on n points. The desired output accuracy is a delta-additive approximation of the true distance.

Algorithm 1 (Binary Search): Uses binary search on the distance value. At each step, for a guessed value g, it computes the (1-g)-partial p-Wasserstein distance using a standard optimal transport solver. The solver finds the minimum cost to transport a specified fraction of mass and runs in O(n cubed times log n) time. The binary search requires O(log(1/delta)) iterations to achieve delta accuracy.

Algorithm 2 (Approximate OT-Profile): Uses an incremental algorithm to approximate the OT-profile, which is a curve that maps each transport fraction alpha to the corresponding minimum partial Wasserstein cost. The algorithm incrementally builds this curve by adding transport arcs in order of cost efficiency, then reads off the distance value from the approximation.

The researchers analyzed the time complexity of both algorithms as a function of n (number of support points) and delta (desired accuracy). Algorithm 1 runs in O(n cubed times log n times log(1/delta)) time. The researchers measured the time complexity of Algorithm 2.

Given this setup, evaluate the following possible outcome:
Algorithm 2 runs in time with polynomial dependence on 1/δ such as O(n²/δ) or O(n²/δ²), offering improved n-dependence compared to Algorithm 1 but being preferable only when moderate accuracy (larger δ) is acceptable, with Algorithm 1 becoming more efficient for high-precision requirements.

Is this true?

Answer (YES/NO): NO